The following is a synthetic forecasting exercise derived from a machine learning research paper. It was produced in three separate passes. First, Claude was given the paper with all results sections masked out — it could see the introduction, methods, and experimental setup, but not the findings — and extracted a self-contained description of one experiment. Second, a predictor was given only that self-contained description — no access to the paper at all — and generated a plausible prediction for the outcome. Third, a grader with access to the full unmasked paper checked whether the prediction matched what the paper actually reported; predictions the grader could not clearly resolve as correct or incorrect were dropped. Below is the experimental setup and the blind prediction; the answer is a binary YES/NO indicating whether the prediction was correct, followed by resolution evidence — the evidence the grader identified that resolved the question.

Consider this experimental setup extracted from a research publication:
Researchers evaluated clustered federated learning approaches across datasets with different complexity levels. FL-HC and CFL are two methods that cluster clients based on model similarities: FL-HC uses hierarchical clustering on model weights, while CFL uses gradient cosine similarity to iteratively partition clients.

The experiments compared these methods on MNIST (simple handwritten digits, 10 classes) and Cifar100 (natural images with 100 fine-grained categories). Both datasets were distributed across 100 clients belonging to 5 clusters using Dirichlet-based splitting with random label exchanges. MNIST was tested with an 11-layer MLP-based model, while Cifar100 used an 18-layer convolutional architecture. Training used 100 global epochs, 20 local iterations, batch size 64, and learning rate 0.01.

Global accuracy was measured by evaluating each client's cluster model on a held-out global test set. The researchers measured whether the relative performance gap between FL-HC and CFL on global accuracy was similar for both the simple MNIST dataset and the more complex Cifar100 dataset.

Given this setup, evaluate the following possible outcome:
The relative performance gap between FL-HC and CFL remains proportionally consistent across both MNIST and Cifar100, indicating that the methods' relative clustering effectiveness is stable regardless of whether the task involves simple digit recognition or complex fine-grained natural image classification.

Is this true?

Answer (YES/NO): NO